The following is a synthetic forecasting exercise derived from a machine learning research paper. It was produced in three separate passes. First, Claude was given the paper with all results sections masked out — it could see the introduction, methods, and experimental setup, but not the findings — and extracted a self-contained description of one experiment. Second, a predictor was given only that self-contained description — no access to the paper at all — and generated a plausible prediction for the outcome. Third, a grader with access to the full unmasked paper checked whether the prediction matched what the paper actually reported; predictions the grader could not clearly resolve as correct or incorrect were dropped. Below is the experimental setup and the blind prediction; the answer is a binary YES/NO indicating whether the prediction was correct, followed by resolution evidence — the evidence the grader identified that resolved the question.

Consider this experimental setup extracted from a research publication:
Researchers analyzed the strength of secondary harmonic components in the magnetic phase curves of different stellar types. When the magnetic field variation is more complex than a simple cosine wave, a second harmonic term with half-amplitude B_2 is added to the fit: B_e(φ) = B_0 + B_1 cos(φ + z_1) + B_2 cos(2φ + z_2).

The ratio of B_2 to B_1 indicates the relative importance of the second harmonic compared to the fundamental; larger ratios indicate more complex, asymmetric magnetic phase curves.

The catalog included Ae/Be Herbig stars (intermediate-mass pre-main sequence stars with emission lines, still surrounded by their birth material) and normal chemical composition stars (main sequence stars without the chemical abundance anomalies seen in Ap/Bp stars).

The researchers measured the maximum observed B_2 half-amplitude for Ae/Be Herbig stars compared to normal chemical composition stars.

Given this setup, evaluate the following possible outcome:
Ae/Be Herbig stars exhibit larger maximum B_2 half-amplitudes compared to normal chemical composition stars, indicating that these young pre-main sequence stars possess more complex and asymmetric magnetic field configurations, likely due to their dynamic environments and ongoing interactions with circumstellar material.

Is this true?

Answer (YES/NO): NO